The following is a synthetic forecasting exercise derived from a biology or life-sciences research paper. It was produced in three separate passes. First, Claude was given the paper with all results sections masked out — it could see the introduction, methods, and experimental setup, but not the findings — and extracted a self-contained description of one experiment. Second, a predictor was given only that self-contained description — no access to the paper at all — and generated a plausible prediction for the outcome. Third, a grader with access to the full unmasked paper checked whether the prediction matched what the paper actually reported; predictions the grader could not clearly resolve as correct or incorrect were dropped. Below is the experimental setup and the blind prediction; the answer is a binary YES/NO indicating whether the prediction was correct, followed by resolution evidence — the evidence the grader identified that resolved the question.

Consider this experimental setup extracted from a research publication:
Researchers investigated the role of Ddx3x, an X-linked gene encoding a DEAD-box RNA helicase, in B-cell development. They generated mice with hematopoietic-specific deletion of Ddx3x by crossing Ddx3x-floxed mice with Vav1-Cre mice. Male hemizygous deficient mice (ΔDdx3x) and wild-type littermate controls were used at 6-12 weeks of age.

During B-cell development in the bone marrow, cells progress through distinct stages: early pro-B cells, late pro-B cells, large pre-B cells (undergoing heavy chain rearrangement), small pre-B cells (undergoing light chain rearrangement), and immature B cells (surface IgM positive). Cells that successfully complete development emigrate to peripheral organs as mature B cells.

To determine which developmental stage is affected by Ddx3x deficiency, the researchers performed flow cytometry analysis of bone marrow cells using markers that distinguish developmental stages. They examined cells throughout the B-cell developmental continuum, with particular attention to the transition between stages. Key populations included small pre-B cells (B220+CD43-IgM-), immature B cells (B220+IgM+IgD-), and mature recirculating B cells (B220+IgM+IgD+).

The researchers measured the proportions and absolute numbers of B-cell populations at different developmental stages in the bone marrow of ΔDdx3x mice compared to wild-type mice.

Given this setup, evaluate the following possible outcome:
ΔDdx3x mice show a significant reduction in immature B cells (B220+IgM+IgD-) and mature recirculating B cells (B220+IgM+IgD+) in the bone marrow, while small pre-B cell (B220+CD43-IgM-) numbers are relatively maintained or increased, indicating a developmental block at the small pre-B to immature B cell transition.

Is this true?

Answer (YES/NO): NO